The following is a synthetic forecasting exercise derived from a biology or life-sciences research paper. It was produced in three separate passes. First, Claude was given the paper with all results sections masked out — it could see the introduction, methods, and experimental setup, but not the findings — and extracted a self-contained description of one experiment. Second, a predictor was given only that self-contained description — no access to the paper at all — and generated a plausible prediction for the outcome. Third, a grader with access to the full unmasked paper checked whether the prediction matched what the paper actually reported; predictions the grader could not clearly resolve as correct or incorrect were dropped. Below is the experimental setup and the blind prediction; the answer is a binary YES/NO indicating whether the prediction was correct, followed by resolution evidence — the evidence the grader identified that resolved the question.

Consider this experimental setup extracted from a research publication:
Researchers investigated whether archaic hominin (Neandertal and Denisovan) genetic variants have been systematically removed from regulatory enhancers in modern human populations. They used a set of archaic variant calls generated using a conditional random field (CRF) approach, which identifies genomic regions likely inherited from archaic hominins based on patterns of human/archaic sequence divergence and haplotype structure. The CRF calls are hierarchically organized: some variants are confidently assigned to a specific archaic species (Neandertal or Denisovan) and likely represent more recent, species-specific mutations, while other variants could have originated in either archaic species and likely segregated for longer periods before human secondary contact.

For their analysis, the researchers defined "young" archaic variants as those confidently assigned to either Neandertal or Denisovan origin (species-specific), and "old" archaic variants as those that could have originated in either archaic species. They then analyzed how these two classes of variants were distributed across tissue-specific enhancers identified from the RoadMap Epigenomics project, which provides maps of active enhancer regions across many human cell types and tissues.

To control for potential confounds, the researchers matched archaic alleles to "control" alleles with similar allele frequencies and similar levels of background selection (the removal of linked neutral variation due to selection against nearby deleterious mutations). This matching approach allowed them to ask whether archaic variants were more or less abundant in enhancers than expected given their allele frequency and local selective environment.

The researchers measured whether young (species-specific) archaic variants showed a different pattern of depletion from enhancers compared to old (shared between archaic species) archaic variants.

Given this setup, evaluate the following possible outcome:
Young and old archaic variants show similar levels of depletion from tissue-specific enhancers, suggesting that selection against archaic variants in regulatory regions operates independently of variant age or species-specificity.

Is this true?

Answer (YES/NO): NO